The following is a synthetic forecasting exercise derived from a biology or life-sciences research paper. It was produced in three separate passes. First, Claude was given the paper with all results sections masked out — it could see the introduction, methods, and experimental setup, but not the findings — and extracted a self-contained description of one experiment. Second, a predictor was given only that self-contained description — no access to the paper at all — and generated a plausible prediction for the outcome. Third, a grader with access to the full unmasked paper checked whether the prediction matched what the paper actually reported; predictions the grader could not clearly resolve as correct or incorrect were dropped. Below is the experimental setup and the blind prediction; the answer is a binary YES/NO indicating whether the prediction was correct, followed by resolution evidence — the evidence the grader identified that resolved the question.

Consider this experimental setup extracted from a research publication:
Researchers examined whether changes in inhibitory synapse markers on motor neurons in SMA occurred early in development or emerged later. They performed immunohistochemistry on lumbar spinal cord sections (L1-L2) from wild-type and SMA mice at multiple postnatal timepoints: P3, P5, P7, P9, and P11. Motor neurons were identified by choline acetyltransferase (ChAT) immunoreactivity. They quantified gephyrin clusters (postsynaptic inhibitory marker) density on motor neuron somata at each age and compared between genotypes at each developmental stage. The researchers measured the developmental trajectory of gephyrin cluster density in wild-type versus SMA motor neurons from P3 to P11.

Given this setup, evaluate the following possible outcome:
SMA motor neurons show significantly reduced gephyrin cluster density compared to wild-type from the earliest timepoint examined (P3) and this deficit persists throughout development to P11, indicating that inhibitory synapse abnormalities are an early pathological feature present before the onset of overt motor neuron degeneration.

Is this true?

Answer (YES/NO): NO